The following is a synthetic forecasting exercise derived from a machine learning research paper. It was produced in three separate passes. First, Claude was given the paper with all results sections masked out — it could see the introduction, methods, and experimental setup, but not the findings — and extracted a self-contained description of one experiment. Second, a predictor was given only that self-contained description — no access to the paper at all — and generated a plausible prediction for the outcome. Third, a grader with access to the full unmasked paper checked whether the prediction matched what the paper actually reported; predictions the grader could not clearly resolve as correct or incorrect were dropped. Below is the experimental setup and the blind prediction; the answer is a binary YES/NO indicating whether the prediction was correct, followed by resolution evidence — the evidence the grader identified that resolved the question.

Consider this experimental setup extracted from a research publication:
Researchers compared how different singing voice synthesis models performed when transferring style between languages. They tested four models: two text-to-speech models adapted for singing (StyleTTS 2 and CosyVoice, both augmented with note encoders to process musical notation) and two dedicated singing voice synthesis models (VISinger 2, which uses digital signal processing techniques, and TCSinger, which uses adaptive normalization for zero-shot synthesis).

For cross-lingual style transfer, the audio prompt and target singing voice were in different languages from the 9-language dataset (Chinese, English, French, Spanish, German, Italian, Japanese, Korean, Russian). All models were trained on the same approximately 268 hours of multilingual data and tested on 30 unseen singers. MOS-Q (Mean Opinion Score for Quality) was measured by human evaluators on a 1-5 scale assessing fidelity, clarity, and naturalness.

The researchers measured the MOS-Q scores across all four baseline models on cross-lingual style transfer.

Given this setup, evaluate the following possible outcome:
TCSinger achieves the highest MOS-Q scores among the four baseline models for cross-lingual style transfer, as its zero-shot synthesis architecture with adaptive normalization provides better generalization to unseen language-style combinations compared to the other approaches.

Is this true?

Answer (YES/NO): YES